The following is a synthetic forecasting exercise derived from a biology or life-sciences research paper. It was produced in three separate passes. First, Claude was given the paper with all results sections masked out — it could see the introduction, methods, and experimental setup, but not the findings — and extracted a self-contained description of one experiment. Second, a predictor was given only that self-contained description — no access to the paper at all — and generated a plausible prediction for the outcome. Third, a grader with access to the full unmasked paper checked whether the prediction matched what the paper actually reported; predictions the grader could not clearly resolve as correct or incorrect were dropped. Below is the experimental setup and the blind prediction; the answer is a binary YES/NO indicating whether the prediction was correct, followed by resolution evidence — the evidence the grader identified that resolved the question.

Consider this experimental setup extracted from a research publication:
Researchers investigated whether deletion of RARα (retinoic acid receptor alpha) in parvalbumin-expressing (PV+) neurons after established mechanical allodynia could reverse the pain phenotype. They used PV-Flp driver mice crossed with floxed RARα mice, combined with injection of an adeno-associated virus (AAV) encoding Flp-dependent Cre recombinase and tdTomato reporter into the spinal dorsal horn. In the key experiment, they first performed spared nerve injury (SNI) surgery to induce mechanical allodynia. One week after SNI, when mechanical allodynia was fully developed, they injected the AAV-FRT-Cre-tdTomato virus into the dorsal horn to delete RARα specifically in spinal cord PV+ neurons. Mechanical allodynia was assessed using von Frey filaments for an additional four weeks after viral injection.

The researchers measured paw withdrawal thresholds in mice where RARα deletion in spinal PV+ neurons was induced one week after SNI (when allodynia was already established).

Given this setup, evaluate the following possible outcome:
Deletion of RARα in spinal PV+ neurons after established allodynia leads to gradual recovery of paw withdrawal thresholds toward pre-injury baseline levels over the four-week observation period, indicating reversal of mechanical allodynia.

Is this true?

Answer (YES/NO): NO